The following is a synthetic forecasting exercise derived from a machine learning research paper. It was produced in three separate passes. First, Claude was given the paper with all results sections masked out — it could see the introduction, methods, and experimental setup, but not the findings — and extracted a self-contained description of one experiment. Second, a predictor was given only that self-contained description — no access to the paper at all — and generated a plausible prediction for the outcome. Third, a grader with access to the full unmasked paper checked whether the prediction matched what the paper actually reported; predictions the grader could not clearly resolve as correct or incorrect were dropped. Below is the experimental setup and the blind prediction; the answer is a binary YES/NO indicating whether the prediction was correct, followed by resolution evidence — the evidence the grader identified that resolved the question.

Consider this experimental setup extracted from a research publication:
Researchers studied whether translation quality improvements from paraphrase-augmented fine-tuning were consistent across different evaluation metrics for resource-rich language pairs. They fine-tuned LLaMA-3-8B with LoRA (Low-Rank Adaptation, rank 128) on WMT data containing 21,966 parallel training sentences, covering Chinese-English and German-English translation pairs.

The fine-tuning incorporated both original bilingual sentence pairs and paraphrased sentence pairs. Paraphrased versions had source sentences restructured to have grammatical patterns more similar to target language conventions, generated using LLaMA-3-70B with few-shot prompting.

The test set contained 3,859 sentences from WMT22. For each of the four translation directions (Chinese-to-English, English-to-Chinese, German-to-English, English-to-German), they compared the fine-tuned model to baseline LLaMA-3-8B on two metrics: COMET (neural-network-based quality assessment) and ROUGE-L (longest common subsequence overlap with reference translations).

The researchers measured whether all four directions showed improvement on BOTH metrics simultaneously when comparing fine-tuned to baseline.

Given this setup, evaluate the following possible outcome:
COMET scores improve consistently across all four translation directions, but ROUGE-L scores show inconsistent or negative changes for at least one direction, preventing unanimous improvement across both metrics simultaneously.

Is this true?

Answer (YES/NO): NO